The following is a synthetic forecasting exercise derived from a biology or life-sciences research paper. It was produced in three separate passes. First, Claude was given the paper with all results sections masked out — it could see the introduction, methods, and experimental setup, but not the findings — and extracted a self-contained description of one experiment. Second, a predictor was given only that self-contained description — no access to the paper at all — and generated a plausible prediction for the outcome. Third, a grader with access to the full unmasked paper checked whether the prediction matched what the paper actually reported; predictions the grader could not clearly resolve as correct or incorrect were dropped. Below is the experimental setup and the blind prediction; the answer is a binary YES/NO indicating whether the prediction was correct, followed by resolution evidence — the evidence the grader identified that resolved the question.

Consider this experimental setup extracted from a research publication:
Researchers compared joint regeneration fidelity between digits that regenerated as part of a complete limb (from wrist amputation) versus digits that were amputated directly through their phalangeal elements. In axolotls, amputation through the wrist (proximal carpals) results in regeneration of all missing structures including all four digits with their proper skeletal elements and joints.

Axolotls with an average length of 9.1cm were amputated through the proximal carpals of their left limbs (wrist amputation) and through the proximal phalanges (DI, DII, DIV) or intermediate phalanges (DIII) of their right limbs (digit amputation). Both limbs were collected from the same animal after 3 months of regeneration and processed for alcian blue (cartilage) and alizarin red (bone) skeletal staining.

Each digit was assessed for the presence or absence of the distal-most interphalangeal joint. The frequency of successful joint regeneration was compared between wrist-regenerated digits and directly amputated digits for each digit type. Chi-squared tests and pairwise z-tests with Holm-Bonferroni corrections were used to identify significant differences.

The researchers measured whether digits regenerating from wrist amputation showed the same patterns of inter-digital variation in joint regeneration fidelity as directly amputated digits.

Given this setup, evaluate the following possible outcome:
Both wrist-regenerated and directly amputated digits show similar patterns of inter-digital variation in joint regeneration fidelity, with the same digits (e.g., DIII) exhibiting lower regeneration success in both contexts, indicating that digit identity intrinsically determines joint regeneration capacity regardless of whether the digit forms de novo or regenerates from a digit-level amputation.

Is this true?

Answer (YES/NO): NO